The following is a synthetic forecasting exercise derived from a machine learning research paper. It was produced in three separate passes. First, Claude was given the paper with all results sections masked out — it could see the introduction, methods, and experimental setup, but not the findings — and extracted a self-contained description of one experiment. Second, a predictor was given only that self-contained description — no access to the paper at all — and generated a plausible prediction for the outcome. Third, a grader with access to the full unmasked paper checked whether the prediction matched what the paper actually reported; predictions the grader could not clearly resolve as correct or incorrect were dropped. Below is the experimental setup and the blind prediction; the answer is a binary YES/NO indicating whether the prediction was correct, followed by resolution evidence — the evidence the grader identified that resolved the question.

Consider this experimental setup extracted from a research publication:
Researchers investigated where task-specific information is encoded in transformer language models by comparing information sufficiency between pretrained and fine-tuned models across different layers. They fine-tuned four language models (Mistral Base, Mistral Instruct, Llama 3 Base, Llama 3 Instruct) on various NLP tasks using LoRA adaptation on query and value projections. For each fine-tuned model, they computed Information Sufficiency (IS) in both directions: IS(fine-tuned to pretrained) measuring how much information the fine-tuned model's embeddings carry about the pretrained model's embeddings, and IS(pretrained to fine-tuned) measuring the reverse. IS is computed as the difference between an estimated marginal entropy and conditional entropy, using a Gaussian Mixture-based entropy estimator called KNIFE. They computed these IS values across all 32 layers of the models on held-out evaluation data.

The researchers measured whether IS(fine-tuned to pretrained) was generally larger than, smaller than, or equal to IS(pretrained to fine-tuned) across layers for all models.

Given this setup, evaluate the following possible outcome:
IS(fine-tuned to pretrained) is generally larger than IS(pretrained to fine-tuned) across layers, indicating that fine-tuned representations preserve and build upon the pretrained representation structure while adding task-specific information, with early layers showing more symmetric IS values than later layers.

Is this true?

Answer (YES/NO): NO